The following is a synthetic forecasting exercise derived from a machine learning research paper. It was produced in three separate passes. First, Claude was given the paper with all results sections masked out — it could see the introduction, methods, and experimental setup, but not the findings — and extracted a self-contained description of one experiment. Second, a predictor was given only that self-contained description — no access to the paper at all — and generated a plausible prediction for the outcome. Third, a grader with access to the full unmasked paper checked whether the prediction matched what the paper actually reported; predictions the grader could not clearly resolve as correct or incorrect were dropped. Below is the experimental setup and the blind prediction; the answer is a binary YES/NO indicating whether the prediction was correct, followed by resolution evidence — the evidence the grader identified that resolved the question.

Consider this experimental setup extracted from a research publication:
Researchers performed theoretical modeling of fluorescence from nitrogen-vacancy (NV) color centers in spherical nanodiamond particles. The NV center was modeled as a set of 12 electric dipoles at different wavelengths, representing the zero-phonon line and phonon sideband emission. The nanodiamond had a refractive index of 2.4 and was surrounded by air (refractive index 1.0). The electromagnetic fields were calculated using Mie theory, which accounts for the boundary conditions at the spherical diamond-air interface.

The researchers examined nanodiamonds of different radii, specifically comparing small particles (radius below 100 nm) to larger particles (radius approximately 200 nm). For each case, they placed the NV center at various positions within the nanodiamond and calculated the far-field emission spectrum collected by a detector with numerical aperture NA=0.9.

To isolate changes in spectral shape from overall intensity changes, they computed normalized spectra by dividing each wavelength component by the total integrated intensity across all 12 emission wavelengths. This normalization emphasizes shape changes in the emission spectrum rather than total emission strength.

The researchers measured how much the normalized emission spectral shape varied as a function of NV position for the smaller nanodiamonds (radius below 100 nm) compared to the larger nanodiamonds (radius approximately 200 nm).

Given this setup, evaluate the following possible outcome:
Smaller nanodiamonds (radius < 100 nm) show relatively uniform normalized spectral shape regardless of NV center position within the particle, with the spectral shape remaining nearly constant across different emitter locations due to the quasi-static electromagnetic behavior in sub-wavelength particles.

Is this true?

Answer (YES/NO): YES